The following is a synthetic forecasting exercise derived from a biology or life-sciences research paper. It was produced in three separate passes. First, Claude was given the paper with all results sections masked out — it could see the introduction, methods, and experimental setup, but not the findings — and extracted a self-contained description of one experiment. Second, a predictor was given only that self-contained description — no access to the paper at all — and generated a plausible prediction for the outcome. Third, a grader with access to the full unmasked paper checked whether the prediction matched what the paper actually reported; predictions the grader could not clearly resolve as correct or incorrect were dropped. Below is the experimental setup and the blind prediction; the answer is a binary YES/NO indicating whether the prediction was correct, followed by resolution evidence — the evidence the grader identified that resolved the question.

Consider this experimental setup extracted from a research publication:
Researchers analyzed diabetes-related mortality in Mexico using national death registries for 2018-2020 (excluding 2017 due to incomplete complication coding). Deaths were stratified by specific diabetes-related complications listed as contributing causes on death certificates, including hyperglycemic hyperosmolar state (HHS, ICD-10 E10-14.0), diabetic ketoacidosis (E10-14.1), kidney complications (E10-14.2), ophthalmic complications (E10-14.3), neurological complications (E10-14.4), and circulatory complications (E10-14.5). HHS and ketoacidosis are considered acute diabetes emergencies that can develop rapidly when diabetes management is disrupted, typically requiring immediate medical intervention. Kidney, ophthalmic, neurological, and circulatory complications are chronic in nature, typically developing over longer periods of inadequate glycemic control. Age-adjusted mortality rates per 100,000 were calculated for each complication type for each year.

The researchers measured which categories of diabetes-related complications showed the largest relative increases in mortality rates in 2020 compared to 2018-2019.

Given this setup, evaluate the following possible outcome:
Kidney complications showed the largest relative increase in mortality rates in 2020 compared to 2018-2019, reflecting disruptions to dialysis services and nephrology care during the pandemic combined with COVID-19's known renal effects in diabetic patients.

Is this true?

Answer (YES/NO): NO